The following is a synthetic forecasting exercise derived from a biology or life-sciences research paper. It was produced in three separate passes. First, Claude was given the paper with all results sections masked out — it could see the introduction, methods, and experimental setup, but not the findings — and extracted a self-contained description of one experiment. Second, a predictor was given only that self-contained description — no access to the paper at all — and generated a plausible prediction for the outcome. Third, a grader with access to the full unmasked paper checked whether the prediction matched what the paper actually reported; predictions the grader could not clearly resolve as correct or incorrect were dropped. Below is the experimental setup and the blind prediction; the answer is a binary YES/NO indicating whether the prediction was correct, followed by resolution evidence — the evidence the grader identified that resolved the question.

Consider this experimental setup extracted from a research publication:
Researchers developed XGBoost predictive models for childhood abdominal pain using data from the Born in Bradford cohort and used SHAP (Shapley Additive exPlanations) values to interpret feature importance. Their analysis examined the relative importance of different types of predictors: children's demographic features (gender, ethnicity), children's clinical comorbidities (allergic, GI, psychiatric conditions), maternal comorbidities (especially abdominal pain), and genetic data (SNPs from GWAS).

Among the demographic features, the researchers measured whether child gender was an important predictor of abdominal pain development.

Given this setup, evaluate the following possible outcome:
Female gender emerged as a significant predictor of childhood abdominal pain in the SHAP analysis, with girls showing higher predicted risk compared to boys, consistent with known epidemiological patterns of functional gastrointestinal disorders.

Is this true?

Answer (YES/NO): YES